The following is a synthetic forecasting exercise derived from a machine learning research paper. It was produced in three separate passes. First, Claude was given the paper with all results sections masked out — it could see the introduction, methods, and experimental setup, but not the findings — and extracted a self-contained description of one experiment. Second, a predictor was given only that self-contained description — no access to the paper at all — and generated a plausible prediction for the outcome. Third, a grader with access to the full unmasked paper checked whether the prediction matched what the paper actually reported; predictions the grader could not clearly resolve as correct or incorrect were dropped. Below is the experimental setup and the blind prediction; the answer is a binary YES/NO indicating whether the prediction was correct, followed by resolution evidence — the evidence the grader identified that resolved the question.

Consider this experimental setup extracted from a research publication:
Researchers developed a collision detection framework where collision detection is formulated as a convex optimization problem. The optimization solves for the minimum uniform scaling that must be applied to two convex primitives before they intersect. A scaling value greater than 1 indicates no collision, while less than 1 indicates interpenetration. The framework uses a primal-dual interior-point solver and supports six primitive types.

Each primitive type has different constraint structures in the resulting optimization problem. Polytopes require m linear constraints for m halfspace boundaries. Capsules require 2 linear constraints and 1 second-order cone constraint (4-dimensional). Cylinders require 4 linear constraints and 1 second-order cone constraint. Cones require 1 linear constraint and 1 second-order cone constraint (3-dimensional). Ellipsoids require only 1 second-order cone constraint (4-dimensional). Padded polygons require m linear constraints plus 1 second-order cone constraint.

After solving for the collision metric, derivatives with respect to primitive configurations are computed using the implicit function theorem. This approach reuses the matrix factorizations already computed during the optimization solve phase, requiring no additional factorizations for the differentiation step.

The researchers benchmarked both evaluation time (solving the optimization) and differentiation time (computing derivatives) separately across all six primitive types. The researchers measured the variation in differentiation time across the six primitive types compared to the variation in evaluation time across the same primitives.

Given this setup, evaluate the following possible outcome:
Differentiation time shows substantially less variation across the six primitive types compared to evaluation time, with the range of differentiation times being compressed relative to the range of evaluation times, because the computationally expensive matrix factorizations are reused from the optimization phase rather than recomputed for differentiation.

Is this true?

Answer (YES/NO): YES